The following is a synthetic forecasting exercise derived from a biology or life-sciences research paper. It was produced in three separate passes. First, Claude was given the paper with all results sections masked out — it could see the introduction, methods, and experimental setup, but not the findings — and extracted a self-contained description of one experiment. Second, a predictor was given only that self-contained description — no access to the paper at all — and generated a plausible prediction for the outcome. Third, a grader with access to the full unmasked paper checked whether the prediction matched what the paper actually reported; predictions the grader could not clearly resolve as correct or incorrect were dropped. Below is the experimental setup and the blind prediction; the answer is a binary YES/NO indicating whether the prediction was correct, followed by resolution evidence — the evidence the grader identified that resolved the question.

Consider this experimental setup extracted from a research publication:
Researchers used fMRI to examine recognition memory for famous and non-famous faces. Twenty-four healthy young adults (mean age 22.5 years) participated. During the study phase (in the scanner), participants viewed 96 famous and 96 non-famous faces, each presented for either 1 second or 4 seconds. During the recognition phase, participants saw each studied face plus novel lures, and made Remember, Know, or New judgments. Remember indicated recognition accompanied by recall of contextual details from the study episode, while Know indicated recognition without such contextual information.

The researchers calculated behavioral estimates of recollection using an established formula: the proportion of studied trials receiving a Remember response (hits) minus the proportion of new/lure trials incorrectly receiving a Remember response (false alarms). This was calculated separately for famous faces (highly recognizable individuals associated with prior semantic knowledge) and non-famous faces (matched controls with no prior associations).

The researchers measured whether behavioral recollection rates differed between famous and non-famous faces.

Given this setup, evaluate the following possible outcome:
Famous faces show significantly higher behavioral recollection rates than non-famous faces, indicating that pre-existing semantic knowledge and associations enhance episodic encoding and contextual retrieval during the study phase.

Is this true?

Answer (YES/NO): YES